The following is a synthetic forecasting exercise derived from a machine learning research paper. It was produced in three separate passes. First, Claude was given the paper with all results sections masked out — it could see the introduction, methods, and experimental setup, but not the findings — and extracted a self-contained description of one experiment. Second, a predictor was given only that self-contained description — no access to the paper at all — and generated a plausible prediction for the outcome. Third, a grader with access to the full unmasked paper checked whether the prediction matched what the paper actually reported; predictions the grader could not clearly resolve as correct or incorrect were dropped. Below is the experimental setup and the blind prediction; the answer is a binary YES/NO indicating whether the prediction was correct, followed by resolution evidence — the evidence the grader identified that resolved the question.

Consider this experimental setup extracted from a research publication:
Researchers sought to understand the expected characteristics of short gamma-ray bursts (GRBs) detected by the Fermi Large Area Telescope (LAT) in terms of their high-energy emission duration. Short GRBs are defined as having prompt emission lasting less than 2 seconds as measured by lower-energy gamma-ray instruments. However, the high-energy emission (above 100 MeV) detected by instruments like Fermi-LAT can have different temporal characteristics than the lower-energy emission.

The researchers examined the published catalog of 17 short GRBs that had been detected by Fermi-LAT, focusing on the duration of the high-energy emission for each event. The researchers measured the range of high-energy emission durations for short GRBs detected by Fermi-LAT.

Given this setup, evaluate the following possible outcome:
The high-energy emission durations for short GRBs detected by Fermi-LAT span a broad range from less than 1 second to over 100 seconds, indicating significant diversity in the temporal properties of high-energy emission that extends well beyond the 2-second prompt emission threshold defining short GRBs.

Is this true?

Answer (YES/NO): YES